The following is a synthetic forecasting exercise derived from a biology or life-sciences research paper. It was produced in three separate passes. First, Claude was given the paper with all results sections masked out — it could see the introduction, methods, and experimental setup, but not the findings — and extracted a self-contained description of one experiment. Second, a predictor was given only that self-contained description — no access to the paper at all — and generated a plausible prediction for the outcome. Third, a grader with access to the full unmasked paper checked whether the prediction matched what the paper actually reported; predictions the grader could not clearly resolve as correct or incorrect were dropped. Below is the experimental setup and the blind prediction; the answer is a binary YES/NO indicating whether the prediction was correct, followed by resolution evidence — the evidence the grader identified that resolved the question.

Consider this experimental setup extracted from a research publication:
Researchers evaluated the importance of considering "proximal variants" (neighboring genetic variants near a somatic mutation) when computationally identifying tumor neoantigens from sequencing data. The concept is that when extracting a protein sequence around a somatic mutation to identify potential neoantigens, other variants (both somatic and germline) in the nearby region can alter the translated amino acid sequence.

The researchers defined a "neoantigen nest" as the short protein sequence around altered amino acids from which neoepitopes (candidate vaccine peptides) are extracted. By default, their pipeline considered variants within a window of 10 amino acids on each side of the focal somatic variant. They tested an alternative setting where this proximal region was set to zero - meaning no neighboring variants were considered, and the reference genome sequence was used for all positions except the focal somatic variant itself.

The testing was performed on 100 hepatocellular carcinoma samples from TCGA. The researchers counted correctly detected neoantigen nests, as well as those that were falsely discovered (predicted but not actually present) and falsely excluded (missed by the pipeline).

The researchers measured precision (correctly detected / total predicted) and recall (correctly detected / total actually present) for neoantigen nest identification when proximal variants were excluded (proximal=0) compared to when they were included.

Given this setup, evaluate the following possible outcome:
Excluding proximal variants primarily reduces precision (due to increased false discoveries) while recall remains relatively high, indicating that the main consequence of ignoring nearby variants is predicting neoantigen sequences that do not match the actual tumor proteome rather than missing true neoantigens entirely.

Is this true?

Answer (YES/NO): NO